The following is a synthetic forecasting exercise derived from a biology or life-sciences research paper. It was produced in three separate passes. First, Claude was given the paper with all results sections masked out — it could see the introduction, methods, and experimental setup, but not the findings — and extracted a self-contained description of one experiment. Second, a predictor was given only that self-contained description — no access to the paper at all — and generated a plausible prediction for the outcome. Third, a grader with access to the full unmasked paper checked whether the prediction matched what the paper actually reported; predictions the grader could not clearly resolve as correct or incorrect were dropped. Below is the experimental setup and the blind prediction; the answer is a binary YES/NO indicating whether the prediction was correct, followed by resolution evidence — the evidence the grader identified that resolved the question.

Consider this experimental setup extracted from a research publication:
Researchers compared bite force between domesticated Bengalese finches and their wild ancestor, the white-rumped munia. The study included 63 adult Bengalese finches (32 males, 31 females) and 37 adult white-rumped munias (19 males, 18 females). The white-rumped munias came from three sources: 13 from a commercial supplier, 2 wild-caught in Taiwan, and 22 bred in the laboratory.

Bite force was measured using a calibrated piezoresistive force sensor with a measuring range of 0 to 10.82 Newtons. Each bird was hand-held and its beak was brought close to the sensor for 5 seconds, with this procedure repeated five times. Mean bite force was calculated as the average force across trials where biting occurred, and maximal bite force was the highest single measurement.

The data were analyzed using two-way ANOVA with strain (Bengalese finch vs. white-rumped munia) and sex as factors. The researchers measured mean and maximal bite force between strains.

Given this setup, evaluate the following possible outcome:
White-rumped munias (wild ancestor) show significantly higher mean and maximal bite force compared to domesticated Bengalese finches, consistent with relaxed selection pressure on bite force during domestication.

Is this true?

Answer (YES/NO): YES